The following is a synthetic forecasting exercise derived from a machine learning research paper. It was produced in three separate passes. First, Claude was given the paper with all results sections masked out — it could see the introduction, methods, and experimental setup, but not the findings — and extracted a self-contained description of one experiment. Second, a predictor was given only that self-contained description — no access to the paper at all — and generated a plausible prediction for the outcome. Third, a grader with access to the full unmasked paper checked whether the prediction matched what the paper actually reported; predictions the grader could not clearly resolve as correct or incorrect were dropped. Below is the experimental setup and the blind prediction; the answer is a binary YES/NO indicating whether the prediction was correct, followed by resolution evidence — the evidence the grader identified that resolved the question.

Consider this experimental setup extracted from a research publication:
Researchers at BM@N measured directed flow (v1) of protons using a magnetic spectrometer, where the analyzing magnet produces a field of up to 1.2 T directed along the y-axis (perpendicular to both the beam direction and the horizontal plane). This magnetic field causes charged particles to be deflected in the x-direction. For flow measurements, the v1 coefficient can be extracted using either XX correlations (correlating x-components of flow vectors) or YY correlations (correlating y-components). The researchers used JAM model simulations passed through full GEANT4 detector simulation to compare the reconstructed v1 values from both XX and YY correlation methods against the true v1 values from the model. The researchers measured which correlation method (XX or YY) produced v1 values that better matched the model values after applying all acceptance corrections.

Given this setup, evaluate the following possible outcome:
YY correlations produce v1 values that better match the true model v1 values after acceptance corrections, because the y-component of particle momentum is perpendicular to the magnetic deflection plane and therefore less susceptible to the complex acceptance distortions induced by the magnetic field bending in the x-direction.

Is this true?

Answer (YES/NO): YES